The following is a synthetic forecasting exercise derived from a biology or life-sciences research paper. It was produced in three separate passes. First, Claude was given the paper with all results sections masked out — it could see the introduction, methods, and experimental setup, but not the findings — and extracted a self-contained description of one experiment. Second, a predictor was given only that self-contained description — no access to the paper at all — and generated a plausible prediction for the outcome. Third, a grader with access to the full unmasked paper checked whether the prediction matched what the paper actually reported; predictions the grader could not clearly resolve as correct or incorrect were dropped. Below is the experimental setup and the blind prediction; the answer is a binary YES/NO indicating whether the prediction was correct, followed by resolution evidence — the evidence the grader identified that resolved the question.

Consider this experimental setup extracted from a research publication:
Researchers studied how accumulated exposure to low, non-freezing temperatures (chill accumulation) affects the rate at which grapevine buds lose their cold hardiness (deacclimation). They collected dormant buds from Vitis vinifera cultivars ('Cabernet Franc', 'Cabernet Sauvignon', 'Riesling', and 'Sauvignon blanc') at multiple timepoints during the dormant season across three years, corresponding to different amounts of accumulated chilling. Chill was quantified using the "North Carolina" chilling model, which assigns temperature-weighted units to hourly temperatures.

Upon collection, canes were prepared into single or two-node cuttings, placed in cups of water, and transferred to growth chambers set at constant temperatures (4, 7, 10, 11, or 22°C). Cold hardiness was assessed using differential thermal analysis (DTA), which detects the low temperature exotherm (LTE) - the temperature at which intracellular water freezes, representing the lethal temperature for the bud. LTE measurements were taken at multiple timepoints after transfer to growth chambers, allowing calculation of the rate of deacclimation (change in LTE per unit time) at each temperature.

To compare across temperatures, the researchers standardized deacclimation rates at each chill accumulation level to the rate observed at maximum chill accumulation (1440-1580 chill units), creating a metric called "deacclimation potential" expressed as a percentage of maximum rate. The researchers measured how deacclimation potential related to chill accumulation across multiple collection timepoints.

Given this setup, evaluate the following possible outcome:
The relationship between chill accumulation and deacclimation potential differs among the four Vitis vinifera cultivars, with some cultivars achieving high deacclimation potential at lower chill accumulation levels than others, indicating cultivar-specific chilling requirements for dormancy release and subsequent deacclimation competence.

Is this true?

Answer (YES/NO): NO